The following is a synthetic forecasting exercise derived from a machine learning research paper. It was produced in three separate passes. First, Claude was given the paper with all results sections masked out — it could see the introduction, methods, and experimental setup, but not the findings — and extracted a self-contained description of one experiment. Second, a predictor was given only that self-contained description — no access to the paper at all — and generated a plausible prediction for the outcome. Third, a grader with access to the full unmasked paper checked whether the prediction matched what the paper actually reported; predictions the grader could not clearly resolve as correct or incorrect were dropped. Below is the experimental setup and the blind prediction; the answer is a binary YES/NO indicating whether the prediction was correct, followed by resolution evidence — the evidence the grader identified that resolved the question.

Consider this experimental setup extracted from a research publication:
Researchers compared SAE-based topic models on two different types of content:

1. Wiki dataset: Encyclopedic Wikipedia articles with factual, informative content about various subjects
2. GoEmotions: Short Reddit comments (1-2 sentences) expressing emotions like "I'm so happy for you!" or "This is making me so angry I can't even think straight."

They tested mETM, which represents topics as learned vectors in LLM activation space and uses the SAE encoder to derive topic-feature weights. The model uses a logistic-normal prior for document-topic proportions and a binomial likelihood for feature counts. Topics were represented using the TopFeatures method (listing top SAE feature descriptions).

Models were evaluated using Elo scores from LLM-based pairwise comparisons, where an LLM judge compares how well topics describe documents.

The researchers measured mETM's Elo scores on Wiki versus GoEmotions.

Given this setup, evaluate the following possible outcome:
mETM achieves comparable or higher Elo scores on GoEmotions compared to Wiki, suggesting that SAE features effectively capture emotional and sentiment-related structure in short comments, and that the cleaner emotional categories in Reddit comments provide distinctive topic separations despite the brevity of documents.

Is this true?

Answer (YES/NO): YES